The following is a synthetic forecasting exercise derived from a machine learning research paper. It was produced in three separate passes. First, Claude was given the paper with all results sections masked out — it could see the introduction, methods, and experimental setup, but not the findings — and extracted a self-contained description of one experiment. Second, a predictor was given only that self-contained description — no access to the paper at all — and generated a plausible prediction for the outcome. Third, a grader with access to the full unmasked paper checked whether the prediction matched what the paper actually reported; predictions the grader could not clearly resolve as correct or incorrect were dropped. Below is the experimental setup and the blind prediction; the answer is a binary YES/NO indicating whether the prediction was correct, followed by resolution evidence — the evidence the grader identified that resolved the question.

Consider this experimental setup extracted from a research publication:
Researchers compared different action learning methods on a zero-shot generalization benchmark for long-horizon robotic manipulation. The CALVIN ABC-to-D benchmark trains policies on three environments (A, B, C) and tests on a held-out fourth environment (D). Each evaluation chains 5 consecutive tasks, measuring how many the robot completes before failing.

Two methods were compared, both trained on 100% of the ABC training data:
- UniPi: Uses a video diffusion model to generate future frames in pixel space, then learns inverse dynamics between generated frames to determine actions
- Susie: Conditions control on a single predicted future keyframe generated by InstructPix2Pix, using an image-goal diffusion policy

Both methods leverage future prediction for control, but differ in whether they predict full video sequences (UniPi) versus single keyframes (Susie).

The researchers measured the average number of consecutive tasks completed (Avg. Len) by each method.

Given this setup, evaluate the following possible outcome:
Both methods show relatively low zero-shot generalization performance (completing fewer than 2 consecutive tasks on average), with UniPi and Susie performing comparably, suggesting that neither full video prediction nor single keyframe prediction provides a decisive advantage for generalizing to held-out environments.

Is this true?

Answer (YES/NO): NO